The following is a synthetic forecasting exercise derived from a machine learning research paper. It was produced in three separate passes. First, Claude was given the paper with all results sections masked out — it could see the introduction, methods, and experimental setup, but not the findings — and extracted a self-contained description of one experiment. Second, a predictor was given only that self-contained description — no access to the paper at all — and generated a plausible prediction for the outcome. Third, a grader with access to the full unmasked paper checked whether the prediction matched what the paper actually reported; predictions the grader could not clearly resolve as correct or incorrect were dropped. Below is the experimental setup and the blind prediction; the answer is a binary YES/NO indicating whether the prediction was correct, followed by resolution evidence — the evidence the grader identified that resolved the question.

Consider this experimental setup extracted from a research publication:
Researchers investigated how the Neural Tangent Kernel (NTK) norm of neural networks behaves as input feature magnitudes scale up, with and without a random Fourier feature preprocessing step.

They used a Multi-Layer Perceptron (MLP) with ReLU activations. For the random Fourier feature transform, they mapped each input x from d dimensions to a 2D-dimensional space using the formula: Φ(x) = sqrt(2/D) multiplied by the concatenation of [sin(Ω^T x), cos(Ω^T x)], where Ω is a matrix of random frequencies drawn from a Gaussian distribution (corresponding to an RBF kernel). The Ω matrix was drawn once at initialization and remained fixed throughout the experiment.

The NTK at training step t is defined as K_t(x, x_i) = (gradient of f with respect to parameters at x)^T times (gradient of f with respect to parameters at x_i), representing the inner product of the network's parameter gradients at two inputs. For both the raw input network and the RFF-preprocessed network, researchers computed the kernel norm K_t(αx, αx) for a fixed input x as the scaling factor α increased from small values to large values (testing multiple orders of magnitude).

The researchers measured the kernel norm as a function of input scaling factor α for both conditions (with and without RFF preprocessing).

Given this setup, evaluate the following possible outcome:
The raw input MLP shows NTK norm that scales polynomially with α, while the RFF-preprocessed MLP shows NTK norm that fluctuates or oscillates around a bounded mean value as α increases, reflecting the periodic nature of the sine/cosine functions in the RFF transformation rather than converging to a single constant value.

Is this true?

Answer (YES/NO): NO